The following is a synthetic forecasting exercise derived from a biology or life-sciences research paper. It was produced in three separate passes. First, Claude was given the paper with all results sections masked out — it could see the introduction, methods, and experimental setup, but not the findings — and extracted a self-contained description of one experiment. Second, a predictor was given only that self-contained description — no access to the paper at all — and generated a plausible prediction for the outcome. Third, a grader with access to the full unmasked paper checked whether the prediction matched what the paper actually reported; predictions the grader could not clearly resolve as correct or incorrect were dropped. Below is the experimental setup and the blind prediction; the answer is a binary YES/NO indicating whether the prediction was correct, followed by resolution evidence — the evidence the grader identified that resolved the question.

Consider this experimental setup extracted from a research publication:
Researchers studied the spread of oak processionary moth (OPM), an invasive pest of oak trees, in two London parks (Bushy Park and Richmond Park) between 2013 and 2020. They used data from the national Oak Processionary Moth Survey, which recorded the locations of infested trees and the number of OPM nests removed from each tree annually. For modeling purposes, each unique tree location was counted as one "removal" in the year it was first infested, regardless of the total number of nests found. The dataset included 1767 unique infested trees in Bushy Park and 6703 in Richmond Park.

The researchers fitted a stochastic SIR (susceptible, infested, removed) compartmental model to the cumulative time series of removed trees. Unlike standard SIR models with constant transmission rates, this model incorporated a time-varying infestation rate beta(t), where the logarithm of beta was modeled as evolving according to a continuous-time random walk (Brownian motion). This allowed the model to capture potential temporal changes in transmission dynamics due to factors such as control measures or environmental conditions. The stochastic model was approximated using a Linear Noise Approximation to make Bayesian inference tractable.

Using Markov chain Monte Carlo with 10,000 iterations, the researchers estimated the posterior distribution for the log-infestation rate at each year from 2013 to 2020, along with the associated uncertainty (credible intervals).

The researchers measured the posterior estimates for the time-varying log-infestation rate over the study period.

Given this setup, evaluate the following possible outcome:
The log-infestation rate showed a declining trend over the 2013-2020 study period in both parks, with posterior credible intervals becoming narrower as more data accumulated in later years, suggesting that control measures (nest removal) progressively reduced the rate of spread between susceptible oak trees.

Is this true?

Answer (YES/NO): NO